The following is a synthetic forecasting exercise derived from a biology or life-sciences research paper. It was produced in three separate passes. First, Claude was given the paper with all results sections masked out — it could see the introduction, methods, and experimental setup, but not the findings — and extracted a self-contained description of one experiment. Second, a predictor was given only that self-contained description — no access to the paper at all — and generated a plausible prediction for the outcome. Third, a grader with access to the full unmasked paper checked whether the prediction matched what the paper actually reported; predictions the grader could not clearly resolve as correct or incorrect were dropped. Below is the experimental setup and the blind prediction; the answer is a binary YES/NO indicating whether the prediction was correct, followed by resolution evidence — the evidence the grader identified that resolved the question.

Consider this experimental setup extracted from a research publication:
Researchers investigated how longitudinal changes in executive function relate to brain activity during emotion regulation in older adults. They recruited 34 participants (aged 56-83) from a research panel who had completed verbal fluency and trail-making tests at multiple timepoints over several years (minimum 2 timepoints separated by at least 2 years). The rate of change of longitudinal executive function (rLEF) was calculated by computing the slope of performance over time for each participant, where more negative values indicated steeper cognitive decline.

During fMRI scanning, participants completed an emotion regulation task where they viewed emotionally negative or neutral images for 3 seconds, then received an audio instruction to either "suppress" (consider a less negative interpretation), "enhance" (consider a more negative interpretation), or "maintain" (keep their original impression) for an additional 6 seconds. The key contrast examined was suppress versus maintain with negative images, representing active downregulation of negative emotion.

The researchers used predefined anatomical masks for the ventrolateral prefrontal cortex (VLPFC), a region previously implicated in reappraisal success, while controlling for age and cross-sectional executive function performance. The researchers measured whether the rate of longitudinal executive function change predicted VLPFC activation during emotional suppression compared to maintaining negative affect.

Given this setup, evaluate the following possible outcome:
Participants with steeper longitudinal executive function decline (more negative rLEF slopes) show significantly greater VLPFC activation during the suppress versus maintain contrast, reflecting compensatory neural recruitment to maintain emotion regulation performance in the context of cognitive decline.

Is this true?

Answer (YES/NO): YES